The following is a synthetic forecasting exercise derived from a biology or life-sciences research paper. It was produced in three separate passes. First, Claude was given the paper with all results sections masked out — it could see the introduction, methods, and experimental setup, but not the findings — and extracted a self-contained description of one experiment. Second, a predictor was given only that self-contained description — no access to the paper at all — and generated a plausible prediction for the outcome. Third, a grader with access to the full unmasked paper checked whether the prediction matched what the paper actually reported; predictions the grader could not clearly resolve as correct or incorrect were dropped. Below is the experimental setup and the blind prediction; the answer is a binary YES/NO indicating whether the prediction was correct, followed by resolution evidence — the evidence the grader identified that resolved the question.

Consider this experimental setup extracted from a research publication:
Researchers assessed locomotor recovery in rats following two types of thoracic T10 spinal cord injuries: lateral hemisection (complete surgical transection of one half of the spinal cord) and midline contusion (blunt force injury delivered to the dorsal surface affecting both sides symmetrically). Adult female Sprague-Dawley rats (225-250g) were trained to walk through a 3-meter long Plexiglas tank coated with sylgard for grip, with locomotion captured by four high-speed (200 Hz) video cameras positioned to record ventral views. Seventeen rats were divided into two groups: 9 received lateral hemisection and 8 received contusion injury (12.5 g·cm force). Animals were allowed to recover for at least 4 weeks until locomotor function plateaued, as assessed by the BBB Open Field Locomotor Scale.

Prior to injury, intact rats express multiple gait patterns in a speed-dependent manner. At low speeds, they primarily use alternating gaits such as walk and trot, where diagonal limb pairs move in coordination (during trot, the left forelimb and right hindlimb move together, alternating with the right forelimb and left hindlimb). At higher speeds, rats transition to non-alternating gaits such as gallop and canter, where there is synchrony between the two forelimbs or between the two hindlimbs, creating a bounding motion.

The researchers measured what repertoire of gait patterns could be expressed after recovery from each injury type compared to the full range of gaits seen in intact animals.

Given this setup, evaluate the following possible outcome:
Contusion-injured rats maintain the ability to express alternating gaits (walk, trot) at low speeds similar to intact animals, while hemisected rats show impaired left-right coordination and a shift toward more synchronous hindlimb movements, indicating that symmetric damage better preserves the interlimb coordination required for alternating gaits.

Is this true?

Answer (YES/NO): NO